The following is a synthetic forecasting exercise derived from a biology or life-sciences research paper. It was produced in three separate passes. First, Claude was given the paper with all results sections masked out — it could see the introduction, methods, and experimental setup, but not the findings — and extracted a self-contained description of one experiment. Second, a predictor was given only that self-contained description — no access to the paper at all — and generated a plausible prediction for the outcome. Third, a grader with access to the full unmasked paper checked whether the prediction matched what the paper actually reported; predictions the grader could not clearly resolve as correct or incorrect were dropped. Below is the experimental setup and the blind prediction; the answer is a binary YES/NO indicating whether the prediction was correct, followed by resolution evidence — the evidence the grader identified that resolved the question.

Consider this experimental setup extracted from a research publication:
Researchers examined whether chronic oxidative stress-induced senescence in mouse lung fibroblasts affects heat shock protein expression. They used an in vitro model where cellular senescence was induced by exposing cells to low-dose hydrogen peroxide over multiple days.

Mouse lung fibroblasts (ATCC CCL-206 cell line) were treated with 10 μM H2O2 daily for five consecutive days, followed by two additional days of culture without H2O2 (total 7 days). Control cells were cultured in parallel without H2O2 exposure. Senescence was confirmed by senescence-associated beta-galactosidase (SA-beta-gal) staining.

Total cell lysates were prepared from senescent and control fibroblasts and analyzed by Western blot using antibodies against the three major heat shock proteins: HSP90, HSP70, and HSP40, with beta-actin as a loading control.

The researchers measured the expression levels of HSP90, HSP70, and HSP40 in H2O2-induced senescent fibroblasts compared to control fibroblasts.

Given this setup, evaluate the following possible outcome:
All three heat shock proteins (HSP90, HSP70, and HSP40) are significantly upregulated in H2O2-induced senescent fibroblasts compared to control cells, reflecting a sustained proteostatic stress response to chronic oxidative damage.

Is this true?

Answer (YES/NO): NO